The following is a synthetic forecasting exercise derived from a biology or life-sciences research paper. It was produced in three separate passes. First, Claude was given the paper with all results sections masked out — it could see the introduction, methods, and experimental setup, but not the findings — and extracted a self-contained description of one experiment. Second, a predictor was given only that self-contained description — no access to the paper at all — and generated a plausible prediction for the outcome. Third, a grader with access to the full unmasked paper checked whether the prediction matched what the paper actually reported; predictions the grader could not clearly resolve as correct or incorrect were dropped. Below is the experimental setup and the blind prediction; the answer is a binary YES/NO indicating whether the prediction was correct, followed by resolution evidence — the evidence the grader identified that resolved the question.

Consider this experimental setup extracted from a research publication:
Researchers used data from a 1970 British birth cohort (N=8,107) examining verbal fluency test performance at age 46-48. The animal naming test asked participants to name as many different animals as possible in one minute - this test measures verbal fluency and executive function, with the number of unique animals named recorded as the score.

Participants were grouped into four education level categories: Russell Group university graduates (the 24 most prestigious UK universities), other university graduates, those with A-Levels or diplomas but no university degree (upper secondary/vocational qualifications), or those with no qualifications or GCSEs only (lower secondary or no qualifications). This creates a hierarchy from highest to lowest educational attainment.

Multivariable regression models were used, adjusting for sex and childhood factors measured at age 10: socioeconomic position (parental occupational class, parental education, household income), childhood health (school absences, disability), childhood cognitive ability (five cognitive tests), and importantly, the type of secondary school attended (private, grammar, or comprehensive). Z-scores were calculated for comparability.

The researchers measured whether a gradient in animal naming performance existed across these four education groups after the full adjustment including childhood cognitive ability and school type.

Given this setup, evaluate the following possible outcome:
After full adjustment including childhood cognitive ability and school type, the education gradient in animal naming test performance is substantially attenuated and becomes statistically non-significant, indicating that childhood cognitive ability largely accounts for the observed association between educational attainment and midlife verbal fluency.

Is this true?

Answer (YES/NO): NO